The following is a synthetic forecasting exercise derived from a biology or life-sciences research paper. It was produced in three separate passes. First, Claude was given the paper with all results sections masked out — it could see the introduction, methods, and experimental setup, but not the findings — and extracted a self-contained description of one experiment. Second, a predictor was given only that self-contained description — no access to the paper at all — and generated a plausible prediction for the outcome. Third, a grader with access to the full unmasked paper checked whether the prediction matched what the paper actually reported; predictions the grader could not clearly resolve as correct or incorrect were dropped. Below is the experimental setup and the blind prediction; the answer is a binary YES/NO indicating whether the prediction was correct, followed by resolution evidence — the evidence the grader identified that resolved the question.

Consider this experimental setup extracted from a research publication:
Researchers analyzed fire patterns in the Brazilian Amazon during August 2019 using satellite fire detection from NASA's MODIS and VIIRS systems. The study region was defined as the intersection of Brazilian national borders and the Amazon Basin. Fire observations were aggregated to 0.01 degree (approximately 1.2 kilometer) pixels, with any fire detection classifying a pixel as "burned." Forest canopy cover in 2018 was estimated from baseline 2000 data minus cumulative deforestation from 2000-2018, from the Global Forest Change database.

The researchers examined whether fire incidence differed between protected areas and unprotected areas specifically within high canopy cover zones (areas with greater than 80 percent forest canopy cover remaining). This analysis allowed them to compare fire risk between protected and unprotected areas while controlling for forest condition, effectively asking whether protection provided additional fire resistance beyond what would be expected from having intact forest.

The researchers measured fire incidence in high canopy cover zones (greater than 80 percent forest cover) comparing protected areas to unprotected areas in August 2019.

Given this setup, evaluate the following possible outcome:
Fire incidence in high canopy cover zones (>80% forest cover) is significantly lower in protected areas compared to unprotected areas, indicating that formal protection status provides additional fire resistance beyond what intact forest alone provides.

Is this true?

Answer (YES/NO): NO